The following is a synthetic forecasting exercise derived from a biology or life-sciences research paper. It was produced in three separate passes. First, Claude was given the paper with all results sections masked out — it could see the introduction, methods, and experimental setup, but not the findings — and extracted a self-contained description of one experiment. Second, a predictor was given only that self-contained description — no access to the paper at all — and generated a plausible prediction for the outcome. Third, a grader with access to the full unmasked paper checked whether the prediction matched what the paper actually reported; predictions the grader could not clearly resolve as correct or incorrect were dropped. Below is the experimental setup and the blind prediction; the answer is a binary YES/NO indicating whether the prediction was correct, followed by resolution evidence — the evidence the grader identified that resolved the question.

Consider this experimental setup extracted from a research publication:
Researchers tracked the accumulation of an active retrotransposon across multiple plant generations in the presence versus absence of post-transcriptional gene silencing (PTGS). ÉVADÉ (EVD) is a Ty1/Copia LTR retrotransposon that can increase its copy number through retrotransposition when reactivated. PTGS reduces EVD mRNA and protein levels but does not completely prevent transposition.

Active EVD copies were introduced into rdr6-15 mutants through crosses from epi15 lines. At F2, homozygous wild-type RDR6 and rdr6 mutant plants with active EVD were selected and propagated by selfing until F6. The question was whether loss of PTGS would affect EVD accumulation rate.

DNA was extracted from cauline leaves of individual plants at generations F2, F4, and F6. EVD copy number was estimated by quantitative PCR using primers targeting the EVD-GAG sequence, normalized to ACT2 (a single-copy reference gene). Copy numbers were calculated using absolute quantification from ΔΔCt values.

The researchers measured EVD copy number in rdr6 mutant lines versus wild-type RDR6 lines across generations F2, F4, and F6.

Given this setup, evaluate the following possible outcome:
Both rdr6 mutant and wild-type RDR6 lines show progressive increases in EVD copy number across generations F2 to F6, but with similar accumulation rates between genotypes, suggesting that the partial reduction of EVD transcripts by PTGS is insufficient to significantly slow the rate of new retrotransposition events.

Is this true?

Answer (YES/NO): NO